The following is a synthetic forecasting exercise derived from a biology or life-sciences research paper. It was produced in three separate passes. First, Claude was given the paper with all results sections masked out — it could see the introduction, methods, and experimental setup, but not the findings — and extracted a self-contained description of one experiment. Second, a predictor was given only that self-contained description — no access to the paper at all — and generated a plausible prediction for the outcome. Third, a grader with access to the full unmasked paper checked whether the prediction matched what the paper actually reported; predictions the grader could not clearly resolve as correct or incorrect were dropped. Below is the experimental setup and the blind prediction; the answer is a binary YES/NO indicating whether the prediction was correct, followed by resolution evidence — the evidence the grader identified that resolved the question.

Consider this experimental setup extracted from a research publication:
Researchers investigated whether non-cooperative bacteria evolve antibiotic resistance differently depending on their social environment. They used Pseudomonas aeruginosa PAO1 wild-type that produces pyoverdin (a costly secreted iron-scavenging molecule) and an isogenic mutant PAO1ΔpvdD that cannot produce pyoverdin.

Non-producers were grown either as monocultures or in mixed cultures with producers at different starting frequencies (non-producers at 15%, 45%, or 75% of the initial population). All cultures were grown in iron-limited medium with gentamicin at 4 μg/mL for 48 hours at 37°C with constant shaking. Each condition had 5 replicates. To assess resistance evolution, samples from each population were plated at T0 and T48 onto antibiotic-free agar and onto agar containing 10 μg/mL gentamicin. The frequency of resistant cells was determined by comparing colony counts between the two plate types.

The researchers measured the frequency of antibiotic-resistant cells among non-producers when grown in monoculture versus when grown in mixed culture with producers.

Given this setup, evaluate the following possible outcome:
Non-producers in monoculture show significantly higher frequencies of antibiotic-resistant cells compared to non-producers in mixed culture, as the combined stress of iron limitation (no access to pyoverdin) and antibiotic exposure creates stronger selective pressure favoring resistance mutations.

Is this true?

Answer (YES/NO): NO